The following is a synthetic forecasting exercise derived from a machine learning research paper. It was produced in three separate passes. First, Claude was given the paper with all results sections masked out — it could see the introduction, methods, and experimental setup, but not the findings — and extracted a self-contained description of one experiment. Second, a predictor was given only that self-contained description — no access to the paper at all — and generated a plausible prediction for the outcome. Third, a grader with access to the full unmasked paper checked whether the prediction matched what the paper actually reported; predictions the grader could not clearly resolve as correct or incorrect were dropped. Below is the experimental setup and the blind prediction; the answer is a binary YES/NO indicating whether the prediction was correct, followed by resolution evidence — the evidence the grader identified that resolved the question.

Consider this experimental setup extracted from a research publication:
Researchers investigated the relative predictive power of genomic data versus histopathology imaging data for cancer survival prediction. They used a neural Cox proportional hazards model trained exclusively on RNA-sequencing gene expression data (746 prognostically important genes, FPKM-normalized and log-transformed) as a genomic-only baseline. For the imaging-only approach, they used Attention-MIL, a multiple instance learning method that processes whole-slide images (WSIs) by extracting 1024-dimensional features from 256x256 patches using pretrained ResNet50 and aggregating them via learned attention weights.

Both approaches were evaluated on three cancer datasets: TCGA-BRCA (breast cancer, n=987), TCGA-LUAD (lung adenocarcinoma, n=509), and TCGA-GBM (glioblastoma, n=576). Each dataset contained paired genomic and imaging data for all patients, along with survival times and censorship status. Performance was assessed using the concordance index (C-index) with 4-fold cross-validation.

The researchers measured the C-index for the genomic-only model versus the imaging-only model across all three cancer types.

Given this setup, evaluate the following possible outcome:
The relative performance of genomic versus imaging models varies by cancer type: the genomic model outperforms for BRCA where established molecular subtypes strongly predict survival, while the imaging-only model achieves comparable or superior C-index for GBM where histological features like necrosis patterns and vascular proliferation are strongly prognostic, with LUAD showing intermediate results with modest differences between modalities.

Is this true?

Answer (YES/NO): NO